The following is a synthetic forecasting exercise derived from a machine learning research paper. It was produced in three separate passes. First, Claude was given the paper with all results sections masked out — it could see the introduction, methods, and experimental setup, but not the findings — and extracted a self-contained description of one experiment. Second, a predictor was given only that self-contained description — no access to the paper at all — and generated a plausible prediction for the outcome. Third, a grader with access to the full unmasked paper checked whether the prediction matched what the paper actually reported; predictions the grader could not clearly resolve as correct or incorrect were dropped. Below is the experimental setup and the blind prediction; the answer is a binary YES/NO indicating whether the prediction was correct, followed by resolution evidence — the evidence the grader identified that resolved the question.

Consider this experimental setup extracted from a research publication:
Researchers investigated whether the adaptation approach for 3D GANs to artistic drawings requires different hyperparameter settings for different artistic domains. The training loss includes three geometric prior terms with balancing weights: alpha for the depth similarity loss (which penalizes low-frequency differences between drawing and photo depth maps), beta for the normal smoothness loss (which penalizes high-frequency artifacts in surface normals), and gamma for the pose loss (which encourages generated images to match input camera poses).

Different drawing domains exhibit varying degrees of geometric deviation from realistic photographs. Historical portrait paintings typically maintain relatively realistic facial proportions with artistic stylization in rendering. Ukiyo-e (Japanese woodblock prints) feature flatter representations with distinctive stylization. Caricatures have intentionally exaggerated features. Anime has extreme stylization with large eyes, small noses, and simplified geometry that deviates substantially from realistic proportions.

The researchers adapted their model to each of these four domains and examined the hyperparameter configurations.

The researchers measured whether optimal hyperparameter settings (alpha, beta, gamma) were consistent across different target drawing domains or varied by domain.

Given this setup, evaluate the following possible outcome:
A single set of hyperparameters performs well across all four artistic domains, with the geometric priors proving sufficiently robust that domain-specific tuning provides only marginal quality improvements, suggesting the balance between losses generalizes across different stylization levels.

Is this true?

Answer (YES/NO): NO